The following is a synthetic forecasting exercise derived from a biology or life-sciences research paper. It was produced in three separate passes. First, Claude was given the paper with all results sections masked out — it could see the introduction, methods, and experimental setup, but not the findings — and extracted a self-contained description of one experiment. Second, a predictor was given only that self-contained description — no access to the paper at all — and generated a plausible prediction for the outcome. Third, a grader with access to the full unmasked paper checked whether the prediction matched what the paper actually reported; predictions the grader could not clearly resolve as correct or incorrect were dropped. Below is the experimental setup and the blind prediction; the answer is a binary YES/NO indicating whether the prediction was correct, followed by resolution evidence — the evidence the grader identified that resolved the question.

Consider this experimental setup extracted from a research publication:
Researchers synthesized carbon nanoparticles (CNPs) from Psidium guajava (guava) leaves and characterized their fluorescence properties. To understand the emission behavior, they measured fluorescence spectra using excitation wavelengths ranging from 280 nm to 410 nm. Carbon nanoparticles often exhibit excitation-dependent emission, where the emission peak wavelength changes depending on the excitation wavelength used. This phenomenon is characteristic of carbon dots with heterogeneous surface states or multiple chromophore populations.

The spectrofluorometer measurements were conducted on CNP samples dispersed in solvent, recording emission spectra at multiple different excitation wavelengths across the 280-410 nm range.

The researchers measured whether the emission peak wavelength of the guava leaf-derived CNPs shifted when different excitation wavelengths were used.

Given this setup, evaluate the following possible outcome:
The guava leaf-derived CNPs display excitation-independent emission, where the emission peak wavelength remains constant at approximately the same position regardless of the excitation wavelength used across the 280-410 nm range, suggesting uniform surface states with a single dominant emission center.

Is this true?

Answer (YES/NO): YES